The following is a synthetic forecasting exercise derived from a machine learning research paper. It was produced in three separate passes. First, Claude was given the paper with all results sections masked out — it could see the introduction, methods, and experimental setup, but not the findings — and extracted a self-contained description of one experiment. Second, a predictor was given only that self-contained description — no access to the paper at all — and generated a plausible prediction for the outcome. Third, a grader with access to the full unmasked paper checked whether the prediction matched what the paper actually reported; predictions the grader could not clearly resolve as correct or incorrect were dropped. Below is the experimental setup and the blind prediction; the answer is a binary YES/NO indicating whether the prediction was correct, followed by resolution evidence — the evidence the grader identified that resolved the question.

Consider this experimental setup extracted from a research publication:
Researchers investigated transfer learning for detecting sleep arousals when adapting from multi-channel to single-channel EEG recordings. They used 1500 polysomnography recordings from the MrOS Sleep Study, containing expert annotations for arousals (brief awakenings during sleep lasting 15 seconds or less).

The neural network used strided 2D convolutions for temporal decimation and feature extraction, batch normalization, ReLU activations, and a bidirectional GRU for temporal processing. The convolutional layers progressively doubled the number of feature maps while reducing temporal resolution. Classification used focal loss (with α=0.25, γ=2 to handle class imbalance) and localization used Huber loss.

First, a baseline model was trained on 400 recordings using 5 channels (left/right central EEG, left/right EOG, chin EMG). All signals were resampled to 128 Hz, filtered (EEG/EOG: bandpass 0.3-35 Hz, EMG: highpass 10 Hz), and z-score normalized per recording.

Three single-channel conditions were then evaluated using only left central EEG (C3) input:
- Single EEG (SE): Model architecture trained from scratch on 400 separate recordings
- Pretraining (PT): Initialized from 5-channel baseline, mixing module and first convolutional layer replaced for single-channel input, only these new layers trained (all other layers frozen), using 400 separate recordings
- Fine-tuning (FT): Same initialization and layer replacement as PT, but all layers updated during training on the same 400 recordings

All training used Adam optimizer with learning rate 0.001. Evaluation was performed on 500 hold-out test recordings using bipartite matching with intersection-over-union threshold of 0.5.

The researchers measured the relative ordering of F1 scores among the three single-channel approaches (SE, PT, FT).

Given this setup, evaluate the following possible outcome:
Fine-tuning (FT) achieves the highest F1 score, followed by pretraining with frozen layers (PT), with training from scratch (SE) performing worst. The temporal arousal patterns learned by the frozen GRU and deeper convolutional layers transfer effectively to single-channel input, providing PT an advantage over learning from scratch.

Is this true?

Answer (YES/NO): NO